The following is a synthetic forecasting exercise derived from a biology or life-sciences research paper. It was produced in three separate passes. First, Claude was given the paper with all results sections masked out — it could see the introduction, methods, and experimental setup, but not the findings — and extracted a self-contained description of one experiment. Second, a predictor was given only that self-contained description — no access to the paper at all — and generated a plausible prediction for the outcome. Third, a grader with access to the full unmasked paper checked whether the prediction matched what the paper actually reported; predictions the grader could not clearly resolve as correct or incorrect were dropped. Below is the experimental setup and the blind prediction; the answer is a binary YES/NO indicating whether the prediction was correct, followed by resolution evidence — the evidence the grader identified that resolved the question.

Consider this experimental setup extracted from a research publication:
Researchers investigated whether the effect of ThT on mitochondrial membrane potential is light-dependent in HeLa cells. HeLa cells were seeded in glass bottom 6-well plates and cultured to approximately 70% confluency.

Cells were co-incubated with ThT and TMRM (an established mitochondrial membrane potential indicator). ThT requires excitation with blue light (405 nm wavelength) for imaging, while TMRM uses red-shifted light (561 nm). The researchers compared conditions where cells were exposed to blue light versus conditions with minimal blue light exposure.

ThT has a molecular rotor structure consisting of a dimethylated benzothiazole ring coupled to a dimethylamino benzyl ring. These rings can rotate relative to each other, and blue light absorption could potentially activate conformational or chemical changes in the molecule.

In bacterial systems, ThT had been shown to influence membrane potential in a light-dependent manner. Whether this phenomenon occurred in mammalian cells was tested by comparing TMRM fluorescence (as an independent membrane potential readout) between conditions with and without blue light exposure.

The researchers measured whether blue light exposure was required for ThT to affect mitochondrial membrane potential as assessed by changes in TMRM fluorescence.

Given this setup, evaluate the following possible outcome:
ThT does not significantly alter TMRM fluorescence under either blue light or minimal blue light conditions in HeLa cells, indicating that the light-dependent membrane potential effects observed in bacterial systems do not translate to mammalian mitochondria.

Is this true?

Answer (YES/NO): NO